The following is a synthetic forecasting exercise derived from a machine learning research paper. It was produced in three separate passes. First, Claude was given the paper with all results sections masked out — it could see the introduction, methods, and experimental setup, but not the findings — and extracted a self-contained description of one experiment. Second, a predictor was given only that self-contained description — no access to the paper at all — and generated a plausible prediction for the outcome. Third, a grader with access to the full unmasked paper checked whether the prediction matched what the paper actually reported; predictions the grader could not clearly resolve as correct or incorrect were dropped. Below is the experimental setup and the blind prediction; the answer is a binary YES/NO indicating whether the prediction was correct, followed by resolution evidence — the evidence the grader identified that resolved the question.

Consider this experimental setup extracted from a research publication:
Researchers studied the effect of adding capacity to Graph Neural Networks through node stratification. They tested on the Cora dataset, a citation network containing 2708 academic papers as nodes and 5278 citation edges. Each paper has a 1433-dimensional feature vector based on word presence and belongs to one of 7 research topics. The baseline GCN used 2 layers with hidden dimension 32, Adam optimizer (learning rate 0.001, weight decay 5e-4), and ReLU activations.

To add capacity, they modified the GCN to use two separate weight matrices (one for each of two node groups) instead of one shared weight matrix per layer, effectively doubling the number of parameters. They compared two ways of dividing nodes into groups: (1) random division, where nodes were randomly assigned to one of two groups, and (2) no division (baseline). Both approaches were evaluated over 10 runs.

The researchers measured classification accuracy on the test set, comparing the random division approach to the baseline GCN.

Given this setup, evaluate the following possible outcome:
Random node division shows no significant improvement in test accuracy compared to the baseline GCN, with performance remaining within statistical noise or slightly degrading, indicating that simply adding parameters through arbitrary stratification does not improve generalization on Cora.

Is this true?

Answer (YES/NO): YES